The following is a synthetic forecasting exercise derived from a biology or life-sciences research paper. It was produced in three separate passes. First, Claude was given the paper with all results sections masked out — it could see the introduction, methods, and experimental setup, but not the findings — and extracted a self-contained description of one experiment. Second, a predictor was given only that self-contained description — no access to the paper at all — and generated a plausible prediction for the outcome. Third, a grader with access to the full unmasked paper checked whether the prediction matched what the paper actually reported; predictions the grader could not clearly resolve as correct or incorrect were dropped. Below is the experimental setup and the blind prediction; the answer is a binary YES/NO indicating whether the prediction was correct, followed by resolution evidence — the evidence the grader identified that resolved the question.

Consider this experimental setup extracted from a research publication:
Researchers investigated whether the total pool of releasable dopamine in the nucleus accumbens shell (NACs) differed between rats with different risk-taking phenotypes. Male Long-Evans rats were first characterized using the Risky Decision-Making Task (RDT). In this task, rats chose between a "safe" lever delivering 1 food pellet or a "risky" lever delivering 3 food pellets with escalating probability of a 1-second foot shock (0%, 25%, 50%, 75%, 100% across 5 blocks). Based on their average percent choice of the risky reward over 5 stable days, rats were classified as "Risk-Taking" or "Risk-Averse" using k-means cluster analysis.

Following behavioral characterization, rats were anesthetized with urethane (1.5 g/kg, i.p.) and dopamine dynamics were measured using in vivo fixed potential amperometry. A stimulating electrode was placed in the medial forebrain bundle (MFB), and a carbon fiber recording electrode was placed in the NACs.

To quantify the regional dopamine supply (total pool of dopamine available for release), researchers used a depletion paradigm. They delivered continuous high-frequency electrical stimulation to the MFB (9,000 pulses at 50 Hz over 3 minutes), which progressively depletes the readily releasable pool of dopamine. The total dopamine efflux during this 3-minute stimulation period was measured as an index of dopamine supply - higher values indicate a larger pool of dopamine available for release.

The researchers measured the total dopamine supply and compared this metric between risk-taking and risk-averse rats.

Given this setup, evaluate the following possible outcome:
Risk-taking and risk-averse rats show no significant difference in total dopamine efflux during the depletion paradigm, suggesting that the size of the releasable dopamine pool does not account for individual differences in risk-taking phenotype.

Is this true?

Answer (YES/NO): YES